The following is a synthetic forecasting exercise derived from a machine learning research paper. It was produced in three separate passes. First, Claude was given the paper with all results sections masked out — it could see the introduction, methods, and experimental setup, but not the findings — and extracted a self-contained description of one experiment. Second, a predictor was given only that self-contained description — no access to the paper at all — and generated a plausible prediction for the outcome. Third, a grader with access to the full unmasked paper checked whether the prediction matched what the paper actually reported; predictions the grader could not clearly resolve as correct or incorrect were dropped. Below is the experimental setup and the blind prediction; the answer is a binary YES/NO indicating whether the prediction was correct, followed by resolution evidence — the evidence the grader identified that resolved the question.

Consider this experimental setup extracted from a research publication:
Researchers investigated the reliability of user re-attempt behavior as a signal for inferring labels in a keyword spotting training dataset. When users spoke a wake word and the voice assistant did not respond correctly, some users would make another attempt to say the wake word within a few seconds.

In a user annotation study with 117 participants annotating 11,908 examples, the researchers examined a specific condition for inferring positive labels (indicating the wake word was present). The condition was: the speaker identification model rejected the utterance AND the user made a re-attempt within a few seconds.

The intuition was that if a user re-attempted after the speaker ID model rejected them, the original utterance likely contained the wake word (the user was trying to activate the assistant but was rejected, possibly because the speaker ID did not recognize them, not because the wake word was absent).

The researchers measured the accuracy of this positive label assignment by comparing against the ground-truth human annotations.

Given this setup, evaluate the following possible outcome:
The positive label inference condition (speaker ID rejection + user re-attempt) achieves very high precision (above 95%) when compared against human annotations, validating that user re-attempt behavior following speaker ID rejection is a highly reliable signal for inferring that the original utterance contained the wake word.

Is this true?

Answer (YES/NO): NO